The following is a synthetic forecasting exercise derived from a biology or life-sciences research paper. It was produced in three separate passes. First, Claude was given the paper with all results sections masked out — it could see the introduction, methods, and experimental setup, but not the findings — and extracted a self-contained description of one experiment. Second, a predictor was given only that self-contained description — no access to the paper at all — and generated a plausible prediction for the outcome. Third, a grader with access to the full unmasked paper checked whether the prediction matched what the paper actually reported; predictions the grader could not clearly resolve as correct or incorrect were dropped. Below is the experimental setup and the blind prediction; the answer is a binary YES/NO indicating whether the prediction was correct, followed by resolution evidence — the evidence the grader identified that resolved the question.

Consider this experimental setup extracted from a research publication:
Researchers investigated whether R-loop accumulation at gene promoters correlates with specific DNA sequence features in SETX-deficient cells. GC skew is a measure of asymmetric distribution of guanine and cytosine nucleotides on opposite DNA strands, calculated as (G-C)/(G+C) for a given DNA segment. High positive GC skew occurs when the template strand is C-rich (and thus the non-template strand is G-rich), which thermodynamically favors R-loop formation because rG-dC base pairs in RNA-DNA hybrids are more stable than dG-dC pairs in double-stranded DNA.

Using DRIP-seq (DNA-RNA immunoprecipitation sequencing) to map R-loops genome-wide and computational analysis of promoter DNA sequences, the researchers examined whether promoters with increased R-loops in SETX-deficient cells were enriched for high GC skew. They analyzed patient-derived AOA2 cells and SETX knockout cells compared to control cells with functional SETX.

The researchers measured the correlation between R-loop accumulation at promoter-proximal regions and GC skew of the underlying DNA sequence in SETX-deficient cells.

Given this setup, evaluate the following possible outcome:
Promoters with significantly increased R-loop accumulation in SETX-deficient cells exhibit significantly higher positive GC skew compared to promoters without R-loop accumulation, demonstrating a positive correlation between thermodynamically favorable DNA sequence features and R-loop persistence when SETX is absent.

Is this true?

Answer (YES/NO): YES